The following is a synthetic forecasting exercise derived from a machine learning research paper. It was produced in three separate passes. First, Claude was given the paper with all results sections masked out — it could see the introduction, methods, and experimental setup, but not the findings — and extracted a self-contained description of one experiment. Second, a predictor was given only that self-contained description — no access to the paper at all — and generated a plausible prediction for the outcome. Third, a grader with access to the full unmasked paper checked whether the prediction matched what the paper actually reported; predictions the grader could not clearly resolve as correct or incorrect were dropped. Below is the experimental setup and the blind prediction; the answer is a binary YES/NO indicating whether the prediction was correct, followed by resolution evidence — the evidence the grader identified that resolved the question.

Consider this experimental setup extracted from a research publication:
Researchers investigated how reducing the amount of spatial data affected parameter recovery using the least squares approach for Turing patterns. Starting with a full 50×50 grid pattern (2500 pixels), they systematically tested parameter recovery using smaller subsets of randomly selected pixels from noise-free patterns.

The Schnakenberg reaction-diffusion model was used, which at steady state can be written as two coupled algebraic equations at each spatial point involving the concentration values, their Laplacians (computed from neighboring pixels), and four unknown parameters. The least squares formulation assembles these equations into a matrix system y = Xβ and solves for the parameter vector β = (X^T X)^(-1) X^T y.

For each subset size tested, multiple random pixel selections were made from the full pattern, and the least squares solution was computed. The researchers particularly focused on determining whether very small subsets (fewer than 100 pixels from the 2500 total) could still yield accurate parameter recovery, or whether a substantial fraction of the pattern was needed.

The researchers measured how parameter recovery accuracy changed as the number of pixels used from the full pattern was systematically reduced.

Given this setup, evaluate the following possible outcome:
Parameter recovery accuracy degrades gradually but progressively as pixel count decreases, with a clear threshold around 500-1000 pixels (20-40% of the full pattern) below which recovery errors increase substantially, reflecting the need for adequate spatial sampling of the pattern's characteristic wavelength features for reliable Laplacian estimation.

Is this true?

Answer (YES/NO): NO